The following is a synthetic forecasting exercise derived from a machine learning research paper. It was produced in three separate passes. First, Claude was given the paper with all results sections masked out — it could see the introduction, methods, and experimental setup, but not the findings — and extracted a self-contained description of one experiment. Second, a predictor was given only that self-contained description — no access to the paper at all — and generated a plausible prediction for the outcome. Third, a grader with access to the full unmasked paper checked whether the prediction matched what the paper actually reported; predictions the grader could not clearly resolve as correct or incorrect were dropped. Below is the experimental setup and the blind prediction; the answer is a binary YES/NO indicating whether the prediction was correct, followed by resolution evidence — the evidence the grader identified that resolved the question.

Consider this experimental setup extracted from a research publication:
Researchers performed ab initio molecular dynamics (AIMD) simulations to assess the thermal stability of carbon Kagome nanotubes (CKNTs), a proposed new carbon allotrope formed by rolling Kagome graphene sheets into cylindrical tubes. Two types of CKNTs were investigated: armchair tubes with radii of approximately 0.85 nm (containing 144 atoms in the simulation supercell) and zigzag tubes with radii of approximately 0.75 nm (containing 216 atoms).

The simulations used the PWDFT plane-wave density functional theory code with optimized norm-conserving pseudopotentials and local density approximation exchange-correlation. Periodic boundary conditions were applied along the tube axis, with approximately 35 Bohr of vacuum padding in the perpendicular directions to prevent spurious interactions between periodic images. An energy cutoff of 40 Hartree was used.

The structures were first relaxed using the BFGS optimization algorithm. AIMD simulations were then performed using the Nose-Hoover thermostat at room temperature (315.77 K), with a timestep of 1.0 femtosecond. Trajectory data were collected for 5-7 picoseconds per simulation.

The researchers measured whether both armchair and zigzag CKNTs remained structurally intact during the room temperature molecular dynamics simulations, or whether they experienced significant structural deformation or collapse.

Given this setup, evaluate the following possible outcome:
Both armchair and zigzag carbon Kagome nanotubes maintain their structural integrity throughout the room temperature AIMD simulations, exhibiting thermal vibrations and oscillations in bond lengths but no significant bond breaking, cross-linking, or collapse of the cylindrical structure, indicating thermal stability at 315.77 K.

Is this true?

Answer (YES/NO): YES